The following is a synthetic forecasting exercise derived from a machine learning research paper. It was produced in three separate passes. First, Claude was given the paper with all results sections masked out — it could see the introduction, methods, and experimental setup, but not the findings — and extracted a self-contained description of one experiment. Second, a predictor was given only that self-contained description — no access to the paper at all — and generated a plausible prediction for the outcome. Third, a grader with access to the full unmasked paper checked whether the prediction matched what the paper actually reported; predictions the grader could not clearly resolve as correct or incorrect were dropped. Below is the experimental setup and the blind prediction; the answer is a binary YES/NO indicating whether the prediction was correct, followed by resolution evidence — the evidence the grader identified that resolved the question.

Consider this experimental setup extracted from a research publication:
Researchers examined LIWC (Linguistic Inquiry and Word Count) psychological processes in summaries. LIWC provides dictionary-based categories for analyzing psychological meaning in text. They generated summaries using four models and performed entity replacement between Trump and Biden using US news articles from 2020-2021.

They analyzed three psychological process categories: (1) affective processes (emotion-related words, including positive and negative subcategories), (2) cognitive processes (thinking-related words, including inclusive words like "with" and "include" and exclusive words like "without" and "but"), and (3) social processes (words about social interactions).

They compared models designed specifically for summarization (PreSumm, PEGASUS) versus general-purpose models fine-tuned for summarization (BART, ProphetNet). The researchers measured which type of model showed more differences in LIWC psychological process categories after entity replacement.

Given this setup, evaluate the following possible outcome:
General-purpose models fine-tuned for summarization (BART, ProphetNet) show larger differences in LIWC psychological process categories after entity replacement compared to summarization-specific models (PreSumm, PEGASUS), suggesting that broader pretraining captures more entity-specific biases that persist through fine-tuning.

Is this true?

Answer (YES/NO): NO